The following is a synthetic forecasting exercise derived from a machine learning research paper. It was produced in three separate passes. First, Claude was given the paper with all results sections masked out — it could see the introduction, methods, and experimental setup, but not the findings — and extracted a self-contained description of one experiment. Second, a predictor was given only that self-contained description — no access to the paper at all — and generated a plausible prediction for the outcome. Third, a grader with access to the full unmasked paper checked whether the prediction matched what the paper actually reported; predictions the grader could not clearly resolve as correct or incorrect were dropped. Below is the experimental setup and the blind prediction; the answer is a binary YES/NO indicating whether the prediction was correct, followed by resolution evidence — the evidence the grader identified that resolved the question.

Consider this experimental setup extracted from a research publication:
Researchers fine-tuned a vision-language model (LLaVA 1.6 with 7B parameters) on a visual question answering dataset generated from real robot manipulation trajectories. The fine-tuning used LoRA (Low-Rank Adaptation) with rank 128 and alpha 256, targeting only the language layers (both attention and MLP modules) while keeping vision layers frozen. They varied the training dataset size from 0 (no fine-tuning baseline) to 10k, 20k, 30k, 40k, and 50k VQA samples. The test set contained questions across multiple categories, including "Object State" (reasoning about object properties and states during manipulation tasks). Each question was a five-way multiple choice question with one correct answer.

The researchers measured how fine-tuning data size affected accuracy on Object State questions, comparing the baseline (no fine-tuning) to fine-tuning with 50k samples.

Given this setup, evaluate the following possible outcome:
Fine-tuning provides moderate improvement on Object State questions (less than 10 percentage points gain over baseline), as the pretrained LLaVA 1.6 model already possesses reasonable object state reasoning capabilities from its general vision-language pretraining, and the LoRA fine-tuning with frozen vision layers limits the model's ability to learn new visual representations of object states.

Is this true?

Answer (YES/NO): NO